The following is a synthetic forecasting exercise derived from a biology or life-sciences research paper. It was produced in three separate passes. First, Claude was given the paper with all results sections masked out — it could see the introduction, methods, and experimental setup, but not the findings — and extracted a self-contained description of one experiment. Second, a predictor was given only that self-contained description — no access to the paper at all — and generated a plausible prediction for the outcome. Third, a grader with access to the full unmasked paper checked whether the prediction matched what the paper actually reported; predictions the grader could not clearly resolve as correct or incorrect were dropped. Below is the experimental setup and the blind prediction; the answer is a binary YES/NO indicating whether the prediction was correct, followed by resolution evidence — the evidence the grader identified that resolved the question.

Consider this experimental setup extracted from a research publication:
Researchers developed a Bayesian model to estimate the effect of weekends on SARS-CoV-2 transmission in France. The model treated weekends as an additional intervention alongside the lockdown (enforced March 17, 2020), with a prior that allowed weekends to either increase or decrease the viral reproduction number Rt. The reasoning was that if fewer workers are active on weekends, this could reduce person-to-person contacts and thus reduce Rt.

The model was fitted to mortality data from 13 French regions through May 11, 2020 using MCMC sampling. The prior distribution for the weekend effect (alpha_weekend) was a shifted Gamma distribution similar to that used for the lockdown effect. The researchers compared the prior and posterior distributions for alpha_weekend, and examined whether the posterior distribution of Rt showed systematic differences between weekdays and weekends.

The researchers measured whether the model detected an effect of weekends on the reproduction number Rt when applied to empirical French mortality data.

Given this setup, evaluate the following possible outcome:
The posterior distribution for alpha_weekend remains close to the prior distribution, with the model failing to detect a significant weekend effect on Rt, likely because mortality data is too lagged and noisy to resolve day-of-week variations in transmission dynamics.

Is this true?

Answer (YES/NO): YES